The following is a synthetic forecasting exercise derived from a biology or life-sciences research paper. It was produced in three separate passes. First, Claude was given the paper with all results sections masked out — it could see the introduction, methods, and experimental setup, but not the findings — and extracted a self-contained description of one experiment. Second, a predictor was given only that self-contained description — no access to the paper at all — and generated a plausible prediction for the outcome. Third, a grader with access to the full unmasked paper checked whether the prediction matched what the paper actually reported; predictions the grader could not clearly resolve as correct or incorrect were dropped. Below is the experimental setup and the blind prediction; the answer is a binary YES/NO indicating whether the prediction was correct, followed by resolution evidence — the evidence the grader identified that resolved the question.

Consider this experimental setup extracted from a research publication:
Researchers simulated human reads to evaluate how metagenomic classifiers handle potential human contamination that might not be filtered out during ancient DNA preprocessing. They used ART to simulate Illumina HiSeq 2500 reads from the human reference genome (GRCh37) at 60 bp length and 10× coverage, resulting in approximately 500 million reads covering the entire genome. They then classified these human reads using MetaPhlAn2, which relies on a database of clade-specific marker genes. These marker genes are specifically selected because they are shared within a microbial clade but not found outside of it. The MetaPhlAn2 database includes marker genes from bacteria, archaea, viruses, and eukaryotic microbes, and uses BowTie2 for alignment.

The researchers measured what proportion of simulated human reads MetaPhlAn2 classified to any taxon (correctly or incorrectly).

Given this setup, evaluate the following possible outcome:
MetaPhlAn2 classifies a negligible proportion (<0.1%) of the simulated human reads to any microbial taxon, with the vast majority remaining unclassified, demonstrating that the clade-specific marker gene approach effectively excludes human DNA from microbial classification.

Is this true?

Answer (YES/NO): YES